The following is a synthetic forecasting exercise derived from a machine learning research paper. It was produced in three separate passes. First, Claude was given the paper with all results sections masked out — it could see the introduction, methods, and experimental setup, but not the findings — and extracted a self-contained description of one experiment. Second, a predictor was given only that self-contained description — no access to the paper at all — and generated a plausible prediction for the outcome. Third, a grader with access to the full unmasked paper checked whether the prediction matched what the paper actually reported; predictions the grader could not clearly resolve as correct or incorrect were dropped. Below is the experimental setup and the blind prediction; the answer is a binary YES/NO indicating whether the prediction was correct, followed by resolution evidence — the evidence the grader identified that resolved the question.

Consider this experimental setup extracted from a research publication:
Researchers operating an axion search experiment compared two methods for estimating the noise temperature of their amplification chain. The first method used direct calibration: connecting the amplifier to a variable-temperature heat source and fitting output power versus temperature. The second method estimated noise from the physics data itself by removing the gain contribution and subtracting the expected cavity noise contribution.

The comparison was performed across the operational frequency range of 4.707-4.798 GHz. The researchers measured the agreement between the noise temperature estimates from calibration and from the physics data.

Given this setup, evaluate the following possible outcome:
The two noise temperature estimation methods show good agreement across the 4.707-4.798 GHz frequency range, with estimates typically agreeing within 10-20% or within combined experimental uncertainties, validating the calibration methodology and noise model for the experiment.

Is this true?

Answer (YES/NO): YES